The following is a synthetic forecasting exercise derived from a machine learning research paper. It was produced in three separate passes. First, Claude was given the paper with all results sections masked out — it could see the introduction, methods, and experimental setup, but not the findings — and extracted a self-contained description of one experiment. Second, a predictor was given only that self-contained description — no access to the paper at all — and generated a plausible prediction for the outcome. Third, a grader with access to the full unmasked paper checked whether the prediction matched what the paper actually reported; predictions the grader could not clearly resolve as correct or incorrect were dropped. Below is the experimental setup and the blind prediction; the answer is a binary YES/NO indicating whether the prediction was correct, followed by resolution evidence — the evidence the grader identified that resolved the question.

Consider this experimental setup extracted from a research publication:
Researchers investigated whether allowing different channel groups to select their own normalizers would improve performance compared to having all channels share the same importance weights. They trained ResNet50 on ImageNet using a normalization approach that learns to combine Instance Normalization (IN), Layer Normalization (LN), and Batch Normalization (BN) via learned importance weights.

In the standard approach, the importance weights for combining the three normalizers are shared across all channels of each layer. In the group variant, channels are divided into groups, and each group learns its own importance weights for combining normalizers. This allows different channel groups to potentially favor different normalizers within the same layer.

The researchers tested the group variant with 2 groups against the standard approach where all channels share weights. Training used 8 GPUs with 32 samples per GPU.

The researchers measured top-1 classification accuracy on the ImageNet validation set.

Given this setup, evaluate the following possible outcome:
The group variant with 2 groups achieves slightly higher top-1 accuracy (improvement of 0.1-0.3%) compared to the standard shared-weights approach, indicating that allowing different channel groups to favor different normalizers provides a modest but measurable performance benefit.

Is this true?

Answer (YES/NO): YES